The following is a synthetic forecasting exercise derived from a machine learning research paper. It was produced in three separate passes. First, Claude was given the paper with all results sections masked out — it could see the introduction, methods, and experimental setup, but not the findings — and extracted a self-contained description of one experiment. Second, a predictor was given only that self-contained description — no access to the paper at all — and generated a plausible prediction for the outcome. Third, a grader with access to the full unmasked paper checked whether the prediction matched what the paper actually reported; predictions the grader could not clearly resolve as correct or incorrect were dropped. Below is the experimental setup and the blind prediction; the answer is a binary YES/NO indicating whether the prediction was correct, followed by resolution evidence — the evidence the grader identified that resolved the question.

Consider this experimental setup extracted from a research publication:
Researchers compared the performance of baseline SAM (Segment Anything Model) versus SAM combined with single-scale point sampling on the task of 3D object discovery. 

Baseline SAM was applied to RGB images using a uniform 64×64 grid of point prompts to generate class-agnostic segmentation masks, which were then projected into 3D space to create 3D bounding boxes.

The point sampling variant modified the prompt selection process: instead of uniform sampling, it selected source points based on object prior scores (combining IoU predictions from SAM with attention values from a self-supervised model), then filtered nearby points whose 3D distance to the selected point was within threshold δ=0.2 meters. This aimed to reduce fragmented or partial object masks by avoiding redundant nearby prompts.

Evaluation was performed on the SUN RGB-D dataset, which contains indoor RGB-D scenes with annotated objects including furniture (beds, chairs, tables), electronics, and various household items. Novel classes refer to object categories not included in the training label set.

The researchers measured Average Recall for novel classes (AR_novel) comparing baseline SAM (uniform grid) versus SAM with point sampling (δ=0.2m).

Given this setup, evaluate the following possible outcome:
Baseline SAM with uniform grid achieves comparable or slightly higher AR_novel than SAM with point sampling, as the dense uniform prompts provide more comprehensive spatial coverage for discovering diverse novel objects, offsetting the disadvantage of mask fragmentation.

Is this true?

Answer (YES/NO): NO